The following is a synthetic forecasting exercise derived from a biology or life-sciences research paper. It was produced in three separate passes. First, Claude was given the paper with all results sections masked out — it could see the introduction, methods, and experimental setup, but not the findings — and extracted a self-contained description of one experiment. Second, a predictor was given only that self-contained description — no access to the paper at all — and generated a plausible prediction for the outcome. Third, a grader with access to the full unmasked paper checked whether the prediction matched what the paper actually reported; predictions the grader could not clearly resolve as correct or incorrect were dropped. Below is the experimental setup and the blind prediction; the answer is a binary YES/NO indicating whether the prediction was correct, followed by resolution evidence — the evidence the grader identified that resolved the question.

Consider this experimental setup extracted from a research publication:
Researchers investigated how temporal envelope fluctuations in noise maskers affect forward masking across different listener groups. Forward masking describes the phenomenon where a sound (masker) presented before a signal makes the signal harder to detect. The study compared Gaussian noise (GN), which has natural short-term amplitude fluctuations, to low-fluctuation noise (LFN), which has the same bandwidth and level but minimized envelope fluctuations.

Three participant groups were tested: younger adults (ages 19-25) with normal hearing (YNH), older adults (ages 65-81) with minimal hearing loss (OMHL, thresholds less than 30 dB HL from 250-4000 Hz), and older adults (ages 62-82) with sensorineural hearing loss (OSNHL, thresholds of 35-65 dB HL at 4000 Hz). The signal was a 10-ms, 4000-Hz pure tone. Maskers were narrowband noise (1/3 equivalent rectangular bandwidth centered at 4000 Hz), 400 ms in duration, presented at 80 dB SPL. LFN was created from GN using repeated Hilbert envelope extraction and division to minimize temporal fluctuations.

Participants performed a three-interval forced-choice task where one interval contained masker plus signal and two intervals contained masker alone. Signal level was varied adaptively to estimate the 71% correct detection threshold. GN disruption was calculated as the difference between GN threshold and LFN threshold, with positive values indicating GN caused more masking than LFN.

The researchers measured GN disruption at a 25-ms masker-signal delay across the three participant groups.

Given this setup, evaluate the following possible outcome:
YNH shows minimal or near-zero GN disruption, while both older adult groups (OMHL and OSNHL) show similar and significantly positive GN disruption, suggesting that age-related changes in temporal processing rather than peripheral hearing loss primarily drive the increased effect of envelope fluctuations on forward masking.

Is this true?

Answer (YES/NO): NO